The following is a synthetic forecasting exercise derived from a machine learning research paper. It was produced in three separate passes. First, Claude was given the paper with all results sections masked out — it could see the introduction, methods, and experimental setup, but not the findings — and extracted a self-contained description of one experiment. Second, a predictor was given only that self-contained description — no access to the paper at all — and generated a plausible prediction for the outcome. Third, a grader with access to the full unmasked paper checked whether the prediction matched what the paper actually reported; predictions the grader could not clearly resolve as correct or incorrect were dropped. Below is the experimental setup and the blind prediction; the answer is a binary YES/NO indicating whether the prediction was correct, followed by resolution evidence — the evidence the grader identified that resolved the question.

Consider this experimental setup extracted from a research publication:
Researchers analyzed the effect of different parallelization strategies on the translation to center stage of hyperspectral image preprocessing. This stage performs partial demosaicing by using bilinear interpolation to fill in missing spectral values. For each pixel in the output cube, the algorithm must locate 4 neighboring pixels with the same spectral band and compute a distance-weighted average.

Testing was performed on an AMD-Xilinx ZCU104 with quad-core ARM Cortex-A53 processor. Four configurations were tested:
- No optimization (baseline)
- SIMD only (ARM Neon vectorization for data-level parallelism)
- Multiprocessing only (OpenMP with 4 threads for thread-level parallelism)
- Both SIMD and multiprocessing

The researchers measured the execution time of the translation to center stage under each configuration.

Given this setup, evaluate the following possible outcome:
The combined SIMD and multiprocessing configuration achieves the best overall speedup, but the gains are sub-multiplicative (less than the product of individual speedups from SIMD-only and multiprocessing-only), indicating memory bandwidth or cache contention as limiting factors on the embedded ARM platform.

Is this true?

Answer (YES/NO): YES